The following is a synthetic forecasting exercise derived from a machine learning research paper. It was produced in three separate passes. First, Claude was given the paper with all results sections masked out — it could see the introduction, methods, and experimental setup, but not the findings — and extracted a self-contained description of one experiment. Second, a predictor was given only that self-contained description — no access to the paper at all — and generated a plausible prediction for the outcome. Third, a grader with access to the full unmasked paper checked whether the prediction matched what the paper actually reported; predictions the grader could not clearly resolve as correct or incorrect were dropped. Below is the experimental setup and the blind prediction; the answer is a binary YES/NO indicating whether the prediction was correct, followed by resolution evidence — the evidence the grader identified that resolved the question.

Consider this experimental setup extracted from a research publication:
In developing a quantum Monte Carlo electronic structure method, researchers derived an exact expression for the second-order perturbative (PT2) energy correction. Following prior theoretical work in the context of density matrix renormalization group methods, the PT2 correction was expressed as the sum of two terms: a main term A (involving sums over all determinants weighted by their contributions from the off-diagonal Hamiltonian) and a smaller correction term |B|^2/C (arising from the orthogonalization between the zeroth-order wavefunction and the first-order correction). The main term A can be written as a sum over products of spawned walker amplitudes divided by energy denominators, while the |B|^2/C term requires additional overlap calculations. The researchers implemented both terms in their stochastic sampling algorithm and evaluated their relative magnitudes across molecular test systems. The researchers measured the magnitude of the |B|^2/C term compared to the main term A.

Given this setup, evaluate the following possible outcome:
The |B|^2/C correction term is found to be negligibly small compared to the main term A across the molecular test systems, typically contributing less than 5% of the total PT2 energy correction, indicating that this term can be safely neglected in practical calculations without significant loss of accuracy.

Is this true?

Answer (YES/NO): YES